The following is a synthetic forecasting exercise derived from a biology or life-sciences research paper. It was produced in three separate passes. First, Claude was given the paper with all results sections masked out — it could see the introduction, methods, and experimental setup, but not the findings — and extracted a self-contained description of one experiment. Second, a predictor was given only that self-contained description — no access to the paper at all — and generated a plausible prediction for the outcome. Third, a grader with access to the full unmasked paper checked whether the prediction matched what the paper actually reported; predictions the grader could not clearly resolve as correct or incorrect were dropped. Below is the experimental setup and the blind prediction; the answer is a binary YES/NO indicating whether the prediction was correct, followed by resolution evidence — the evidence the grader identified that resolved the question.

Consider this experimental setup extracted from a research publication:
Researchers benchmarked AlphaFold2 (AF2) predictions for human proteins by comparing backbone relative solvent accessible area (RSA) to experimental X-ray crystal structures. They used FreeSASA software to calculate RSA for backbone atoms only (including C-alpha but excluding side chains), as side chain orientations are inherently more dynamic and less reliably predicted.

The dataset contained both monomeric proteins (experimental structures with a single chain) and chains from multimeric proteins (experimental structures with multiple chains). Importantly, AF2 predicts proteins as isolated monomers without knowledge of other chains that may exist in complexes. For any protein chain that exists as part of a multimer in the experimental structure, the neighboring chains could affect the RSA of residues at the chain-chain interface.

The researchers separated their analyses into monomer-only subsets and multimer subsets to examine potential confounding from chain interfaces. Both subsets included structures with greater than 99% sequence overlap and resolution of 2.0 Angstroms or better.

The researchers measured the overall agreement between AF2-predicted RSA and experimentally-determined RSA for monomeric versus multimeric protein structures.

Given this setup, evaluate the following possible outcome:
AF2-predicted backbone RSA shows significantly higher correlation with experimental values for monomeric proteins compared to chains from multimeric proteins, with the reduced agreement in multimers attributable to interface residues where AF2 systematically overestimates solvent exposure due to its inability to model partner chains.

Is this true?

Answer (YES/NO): YES